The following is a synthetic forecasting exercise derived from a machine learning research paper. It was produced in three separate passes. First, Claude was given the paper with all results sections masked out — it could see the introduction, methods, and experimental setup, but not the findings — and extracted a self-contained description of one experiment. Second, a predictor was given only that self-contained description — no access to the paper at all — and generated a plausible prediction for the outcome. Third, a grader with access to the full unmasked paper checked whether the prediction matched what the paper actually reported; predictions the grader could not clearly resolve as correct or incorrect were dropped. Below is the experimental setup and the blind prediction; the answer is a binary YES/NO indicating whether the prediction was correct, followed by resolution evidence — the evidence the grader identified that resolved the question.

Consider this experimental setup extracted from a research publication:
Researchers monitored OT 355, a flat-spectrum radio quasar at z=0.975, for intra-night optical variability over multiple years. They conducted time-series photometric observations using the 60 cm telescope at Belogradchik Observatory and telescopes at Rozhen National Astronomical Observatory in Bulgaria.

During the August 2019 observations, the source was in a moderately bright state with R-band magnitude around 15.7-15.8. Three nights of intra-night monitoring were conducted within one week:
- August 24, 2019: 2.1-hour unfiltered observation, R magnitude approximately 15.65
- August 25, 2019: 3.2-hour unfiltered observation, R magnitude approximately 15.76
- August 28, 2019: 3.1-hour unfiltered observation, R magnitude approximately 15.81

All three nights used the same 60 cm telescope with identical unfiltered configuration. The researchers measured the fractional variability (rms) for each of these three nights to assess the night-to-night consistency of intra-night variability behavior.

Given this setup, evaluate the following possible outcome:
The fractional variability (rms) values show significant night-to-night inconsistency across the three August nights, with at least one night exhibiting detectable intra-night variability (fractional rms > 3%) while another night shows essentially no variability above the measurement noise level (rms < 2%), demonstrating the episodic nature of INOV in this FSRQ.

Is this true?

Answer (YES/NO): NO